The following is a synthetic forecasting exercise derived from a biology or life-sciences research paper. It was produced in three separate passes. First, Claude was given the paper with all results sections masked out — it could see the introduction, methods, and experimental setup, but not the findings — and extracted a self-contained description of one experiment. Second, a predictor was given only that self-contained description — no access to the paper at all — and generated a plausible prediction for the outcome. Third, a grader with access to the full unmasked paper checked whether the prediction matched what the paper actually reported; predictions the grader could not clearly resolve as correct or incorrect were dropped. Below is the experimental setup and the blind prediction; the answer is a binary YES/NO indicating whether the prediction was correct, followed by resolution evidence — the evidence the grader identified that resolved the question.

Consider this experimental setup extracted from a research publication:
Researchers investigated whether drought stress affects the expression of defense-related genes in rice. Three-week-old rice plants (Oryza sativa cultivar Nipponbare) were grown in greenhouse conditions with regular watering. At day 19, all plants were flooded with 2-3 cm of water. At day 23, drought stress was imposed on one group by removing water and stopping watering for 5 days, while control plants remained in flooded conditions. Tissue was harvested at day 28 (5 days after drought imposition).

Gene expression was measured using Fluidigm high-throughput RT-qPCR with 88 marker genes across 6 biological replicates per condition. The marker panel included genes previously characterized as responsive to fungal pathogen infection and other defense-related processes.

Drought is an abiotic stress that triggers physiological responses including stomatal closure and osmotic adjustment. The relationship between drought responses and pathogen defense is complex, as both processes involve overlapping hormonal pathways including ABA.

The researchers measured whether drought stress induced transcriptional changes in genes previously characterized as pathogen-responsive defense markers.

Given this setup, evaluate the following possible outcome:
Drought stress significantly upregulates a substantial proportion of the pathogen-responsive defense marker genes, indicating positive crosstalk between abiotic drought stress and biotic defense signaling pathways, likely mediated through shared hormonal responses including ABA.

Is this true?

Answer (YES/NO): NO